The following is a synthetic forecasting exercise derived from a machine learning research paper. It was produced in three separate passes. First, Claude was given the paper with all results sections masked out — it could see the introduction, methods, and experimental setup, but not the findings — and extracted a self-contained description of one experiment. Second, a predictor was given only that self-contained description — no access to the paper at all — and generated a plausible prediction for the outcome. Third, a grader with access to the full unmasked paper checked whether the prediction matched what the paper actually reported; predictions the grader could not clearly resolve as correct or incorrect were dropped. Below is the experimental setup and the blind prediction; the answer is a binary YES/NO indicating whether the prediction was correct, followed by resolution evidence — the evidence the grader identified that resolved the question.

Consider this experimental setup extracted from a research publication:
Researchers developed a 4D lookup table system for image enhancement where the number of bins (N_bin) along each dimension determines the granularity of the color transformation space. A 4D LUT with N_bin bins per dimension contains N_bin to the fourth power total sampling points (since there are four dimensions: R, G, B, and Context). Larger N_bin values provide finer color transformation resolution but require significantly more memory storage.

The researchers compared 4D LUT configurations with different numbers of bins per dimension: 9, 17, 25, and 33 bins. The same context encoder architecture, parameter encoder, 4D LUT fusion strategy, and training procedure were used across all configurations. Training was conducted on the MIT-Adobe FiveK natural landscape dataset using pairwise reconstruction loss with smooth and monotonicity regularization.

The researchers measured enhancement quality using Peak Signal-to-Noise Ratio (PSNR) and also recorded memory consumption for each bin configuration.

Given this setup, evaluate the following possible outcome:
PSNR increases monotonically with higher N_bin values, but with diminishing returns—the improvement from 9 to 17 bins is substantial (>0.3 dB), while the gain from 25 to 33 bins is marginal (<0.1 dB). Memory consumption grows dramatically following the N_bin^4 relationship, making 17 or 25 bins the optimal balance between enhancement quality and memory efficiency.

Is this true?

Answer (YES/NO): NO